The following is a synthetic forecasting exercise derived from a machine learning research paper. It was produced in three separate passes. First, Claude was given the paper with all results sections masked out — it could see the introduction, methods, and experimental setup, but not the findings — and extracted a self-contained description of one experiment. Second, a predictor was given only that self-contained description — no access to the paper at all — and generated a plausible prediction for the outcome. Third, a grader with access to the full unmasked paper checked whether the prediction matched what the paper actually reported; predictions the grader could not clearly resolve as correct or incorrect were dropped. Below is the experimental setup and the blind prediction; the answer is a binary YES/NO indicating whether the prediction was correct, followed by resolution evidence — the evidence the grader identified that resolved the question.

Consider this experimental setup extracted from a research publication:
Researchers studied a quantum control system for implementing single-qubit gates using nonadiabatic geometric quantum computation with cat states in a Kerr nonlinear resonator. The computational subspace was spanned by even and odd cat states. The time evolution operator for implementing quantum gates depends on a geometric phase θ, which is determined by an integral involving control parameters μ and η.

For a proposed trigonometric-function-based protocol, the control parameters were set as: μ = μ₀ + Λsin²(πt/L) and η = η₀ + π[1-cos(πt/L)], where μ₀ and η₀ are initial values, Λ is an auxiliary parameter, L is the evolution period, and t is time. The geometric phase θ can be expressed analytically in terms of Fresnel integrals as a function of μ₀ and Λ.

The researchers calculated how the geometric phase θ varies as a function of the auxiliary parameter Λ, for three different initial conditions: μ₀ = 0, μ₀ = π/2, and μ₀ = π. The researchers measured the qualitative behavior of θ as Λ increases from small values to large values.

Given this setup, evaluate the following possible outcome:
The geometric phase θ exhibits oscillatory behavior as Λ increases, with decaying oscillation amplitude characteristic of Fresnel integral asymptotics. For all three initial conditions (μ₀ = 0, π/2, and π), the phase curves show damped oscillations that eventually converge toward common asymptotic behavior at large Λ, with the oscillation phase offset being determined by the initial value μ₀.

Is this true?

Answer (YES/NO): YES